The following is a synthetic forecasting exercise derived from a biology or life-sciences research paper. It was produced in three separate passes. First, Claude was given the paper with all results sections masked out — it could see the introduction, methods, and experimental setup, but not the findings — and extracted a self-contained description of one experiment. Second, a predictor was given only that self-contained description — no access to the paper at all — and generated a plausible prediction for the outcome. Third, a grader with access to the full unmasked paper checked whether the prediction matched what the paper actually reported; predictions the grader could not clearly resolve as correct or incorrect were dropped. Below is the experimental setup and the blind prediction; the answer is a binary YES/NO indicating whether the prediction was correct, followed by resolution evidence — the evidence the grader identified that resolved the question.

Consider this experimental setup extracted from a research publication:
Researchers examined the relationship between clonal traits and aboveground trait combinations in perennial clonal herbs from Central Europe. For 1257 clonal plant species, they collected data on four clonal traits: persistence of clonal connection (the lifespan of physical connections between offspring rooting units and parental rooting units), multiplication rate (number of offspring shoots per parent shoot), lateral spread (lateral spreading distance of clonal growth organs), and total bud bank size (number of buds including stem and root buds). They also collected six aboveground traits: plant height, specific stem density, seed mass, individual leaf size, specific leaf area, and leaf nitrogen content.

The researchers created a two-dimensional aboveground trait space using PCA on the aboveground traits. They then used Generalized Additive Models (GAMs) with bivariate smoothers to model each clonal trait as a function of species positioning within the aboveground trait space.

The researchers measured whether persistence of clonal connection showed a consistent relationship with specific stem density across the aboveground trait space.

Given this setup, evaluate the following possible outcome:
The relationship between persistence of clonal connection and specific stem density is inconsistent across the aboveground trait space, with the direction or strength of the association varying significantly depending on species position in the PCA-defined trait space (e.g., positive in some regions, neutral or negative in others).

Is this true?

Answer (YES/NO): NO